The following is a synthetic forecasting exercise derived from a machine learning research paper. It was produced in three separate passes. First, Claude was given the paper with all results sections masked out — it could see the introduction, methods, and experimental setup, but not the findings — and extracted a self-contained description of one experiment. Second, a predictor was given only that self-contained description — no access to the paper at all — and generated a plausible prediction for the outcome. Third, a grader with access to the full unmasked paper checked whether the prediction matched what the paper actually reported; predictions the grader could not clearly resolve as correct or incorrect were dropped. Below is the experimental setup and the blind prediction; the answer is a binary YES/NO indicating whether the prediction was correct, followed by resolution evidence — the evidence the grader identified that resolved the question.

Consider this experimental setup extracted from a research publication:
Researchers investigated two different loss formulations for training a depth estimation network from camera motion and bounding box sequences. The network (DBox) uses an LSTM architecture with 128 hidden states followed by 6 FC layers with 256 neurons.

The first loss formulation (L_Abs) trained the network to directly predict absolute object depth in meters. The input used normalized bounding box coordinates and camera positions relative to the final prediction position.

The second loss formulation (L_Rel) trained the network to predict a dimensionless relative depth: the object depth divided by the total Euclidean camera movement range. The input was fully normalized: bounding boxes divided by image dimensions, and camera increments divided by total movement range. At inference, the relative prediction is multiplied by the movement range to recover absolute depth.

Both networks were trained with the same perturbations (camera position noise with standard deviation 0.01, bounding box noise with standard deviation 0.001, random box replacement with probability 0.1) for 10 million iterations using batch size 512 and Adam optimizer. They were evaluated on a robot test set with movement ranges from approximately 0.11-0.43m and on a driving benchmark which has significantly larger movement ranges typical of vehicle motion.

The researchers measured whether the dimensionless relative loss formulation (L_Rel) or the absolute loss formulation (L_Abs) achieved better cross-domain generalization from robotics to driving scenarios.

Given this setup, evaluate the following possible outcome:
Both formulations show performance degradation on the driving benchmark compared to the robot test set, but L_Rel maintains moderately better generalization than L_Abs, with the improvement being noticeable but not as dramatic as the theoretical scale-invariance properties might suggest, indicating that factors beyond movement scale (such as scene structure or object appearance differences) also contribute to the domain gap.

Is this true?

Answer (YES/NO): NO